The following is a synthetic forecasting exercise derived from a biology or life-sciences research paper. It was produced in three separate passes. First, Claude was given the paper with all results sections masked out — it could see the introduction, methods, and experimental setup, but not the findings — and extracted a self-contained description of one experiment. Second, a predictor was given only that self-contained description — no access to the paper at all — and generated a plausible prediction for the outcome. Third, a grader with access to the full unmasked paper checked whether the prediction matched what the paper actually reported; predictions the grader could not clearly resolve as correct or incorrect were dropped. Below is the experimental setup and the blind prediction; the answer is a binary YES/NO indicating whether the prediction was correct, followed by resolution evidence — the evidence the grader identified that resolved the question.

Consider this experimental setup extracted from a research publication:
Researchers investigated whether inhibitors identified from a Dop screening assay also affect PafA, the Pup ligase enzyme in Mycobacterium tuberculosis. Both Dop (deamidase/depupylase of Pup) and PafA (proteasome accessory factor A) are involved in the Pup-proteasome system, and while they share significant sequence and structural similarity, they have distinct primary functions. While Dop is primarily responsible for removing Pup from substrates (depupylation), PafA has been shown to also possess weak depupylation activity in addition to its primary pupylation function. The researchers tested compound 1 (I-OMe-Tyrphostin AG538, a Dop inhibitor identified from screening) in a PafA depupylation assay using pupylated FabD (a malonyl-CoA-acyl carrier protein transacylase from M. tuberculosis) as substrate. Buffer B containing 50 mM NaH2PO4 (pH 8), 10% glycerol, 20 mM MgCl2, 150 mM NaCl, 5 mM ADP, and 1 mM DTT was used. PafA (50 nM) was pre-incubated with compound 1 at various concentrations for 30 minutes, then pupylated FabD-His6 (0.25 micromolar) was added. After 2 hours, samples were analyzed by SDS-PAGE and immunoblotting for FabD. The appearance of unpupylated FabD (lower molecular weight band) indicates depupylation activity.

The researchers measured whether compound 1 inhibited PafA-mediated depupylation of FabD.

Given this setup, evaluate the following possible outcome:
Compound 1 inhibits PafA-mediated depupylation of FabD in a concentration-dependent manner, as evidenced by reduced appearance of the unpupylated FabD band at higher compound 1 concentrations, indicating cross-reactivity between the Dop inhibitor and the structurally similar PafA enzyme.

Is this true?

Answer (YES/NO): NO